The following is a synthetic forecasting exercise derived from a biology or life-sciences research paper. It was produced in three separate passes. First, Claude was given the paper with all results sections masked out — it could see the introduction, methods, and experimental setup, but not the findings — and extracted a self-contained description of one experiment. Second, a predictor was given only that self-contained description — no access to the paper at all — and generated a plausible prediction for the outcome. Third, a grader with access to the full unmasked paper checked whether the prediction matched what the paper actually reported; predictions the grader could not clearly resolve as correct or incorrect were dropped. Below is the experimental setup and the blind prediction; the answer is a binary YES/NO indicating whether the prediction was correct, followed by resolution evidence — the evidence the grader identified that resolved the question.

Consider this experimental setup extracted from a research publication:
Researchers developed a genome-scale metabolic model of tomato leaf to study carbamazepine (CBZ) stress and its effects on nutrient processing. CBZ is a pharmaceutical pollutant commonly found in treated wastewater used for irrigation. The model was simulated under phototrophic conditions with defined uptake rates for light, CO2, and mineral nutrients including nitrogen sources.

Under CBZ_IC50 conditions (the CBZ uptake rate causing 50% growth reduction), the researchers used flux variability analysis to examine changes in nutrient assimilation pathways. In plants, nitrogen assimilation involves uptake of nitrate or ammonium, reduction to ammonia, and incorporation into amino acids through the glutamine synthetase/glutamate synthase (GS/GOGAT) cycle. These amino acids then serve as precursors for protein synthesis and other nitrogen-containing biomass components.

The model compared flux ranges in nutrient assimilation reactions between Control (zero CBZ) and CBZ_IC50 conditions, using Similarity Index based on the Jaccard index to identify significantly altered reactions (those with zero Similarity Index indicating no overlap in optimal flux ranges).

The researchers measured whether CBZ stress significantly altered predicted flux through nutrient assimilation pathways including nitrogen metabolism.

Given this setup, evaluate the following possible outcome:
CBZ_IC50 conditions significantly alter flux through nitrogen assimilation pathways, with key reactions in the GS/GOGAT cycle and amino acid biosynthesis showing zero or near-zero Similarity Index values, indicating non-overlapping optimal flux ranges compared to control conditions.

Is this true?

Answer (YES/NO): YES